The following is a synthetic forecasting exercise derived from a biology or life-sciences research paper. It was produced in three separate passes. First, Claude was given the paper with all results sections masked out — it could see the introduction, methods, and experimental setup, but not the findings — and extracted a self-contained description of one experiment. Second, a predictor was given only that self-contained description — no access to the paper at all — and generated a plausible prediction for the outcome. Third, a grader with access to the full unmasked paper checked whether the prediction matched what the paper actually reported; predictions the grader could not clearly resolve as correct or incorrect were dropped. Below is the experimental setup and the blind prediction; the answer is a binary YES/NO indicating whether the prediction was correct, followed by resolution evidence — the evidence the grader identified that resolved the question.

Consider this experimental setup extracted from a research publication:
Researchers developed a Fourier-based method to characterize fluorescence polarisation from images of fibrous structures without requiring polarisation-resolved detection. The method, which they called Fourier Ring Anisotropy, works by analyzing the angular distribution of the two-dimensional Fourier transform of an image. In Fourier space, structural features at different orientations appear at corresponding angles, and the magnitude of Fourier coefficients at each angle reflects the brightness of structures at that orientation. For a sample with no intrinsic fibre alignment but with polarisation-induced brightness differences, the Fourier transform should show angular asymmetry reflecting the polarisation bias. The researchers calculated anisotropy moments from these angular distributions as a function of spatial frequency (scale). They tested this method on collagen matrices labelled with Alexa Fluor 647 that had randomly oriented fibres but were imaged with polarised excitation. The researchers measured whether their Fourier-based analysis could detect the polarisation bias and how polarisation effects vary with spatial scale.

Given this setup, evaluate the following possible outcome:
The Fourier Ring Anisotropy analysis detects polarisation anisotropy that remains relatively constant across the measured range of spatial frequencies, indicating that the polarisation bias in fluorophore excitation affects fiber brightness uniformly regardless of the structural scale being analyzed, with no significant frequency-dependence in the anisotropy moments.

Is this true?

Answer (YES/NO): NO